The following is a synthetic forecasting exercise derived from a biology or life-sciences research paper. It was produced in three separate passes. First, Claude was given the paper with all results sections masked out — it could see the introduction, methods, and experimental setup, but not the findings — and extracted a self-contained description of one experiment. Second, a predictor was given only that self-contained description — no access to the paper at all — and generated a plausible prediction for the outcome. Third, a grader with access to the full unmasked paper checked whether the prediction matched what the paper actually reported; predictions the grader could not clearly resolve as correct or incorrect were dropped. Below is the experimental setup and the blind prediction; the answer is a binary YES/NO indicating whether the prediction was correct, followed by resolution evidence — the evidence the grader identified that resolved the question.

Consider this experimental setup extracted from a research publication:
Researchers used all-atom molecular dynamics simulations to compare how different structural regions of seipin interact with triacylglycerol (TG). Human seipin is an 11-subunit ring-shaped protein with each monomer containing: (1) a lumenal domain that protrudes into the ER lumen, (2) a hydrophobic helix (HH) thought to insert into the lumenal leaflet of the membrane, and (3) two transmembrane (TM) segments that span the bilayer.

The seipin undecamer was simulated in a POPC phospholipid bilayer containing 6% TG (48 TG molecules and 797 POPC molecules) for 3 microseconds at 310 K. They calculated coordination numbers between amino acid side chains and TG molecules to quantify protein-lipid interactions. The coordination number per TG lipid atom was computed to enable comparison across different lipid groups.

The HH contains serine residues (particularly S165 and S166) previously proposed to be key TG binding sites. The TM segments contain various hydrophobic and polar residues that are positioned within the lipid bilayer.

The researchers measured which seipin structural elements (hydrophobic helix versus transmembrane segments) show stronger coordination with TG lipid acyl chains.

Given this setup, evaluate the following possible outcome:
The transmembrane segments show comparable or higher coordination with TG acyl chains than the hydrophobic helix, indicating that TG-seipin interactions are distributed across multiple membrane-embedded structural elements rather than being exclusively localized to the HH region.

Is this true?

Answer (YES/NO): NO